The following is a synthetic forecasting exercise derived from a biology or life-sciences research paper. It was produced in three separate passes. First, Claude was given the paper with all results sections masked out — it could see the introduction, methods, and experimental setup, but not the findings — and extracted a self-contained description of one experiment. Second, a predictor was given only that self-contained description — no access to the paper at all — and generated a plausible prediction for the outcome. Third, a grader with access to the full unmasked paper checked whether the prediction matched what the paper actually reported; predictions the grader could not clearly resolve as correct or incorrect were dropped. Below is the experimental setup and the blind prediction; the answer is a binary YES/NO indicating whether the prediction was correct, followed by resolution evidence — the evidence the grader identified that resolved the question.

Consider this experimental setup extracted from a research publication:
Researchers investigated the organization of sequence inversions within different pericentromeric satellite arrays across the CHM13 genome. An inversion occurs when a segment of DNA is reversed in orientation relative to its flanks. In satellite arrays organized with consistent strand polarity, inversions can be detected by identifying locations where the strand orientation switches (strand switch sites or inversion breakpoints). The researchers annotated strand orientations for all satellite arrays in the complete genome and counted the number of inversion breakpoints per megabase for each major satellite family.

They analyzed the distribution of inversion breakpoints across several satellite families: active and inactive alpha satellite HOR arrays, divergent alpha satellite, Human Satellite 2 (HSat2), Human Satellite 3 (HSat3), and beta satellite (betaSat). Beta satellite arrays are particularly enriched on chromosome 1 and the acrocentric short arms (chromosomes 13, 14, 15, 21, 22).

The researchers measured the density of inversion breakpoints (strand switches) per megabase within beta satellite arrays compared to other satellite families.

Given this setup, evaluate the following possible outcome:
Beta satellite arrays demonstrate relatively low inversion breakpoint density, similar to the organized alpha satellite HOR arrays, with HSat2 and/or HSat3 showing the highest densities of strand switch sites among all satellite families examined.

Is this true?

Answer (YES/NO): NO